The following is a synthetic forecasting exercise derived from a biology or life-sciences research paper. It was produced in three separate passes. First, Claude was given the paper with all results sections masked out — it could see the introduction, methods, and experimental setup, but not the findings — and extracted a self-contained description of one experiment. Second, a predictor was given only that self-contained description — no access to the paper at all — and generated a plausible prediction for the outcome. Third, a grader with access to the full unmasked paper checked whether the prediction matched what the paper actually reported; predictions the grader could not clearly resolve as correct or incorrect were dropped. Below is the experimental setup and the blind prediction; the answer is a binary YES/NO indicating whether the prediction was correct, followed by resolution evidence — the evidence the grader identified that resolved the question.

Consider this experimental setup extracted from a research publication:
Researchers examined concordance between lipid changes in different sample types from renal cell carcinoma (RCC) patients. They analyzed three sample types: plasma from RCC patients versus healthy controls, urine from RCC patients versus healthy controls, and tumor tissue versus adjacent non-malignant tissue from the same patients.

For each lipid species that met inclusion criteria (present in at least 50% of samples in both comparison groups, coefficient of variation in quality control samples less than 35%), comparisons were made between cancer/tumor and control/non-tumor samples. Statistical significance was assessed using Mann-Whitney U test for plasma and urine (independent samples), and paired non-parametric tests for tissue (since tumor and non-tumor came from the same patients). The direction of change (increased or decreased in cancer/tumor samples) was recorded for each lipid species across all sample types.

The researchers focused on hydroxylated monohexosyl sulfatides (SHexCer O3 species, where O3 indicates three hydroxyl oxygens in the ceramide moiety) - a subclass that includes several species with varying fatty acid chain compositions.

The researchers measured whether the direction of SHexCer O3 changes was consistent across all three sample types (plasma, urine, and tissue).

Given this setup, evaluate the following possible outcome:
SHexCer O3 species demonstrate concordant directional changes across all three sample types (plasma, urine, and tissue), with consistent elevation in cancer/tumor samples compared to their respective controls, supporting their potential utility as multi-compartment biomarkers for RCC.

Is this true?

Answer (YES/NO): NO